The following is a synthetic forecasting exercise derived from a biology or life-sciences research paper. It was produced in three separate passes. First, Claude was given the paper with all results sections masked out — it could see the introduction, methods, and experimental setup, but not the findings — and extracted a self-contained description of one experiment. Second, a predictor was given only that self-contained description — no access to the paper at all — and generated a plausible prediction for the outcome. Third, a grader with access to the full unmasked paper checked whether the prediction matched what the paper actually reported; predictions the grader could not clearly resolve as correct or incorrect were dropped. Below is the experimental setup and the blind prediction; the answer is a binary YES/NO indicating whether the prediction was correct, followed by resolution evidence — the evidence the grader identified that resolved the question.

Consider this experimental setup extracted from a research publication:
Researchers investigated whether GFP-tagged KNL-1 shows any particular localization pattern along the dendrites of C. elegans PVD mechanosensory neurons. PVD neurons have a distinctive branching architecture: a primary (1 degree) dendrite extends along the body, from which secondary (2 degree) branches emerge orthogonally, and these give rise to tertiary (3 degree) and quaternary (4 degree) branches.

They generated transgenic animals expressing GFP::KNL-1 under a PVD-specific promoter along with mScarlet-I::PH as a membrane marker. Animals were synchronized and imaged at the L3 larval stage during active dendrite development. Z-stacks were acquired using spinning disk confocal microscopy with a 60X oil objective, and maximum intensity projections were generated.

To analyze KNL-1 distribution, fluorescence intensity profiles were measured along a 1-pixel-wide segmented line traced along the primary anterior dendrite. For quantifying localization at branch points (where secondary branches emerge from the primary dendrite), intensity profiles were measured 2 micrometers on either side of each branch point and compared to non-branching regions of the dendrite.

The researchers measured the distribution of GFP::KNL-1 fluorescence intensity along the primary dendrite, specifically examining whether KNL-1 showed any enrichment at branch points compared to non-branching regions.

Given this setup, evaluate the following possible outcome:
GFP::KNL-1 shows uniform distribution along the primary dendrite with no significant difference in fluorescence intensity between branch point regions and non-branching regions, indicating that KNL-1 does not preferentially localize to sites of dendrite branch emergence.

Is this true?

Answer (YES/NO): NO